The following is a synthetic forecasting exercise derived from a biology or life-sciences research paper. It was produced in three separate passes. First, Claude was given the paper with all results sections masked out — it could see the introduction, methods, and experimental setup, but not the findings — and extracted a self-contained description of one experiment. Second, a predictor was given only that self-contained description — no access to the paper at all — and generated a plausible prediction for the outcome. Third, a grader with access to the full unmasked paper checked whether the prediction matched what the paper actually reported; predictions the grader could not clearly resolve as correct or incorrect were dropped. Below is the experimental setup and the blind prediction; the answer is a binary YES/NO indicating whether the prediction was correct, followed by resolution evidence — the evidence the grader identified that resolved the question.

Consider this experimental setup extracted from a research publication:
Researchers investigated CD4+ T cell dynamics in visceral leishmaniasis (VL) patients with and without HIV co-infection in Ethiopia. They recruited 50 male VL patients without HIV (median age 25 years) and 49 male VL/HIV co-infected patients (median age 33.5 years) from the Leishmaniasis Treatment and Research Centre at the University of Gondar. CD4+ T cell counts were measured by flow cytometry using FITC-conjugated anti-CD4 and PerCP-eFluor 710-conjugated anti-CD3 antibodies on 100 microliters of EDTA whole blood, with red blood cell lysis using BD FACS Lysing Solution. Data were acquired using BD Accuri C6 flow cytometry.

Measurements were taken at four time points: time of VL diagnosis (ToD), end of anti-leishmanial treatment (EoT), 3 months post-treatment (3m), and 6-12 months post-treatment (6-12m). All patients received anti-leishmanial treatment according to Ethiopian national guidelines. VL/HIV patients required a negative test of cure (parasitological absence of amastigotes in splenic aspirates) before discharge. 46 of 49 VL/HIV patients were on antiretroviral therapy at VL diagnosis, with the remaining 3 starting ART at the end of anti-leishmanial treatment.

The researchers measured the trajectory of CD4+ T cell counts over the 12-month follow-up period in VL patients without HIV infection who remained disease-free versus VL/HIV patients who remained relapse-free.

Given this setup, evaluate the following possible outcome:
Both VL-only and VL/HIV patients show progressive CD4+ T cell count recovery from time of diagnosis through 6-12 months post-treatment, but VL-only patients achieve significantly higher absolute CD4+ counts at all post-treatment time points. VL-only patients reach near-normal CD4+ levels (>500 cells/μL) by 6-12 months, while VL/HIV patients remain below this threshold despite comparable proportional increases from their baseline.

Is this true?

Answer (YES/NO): NO